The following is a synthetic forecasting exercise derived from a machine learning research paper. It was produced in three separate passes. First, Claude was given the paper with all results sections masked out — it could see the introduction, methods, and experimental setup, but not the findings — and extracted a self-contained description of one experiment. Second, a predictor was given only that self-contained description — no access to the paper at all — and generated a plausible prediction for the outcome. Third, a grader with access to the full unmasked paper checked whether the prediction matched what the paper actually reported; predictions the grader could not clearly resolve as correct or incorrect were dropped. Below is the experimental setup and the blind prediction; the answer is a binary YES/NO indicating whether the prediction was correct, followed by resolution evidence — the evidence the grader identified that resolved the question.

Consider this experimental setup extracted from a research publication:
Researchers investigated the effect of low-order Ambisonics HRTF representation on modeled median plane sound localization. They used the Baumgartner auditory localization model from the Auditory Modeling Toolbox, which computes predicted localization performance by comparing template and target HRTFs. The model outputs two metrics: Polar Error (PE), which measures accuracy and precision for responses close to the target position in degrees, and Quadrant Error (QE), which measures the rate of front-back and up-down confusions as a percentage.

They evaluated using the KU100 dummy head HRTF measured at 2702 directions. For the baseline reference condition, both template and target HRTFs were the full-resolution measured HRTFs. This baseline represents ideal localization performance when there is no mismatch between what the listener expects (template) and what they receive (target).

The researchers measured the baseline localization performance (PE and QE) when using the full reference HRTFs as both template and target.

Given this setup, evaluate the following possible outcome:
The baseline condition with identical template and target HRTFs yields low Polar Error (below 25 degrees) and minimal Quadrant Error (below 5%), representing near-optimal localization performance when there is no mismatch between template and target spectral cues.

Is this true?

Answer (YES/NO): NO